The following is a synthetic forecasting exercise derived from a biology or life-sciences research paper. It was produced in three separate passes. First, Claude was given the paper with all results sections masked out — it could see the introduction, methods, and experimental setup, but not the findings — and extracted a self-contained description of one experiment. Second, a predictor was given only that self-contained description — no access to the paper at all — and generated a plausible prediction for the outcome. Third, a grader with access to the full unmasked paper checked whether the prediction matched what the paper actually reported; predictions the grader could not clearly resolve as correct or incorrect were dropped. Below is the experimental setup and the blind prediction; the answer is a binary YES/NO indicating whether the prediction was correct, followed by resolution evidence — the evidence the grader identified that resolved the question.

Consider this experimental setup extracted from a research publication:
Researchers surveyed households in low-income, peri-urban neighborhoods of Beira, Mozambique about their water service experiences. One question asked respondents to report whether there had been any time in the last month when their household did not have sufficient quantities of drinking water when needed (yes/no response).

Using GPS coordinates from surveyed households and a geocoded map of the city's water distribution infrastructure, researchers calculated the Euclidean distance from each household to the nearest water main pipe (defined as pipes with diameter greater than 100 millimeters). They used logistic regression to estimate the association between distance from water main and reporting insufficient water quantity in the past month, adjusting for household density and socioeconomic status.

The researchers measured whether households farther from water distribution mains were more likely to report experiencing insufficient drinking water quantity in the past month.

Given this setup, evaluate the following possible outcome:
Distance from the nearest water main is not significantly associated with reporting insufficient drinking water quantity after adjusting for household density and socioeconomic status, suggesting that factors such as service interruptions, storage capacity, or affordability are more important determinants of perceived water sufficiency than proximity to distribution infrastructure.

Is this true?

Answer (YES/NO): NO